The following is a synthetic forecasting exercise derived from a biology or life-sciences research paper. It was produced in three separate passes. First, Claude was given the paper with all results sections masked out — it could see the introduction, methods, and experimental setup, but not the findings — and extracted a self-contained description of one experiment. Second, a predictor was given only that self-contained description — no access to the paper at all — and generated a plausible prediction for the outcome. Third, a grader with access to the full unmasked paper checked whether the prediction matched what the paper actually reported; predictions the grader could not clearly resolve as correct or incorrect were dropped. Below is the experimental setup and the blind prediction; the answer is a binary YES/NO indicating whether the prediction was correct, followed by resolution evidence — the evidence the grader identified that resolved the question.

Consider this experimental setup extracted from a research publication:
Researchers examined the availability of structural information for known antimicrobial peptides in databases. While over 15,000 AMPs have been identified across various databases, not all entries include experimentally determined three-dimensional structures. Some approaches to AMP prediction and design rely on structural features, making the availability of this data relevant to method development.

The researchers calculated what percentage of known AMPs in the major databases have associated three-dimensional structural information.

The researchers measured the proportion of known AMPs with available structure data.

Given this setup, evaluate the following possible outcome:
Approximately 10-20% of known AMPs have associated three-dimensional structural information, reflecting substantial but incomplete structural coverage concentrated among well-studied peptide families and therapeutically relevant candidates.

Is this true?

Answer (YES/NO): NO